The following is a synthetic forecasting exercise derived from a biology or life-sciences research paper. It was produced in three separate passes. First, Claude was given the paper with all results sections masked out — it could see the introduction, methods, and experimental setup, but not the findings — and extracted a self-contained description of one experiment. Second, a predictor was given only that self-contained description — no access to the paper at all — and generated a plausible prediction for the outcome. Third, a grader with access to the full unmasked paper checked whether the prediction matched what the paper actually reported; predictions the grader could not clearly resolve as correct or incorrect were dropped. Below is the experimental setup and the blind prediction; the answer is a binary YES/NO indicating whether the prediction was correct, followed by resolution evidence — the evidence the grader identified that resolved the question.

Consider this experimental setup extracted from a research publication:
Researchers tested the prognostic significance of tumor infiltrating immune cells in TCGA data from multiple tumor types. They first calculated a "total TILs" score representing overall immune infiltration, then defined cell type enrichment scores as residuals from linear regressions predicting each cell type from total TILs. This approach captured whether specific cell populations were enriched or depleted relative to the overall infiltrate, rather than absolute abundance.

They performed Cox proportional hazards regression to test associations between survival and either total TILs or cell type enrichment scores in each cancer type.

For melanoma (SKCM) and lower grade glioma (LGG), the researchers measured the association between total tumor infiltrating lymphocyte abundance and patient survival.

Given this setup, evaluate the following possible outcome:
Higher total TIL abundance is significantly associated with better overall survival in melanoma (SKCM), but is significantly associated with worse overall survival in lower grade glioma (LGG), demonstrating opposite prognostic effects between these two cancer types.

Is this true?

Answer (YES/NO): YES